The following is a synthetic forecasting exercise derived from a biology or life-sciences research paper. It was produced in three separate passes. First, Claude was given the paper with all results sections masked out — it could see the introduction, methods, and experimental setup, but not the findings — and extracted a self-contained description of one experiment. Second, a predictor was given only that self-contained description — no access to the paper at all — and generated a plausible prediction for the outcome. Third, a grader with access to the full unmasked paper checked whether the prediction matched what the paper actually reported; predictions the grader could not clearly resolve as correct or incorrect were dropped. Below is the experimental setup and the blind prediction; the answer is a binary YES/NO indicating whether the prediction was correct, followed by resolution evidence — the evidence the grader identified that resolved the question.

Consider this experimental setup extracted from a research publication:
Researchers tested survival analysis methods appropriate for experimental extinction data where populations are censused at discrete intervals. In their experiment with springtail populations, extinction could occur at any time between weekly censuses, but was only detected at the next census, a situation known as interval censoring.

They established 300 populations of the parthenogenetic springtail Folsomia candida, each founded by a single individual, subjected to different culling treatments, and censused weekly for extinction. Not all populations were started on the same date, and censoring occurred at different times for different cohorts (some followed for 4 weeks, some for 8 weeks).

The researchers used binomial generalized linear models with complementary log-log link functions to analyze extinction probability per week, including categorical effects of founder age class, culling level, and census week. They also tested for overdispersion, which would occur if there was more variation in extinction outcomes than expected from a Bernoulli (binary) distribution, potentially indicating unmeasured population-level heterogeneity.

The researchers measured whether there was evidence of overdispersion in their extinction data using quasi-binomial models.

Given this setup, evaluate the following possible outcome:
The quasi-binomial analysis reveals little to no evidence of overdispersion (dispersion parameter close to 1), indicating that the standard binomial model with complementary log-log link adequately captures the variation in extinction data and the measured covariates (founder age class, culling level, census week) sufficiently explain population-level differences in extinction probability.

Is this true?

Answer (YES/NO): YES